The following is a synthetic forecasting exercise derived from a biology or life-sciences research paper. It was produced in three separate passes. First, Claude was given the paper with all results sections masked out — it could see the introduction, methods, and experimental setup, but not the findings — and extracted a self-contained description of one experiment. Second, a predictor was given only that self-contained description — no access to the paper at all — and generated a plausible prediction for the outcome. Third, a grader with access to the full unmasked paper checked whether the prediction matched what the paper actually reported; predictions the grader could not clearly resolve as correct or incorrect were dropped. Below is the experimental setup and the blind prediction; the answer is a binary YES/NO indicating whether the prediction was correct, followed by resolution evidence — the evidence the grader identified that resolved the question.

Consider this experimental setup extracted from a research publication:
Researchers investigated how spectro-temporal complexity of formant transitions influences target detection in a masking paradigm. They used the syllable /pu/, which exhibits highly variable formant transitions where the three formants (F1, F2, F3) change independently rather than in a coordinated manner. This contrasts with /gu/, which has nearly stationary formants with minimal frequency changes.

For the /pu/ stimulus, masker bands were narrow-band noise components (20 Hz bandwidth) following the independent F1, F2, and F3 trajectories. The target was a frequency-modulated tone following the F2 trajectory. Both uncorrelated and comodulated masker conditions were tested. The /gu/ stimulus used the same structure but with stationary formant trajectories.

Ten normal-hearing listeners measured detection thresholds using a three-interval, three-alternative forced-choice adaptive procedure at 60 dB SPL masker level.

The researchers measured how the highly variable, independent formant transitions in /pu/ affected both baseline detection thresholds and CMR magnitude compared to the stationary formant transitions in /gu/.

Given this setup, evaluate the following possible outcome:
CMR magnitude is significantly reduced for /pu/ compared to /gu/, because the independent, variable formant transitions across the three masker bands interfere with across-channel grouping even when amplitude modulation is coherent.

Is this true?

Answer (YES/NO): NO